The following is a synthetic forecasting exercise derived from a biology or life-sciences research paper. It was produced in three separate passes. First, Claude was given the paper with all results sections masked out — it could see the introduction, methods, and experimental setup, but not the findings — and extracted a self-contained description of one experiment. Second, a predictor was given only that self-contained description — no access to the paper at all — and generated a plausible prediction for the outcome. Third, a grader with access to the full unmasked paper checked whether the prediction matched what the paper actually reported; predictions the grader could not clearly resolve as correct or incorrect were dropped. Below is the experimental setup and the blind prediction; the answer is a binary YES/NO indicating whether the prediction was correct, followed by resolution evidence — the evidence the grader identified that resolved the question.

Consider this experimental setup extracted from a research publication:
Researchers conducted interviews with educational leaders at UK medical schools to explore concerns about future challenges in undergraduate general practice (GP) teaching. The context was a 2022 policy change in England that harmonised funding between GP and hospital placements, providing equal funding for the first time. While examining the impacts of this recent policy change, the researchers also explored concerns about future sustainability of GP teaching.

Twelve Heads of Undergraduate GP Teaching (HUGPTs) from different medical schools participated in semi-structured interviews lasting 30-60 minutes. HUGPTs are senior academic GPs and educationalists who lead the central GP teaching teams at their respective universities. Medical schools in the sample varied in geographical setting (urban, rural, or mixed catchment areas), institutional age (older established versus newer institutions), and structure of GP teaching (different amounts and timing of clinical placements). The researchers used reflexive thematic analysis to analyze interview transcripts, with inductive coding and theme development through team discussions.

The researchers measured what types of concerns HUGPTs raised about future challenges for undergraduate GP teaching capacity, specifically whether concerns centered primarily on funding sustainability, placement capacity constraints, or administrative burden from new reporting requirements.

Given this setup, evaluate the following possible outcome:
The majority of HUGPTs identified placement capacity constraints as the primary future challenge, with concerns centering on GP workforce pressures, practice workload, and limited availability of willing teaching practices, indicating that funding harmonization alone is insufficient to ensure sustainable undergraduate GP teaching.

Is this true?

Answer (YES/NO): NO